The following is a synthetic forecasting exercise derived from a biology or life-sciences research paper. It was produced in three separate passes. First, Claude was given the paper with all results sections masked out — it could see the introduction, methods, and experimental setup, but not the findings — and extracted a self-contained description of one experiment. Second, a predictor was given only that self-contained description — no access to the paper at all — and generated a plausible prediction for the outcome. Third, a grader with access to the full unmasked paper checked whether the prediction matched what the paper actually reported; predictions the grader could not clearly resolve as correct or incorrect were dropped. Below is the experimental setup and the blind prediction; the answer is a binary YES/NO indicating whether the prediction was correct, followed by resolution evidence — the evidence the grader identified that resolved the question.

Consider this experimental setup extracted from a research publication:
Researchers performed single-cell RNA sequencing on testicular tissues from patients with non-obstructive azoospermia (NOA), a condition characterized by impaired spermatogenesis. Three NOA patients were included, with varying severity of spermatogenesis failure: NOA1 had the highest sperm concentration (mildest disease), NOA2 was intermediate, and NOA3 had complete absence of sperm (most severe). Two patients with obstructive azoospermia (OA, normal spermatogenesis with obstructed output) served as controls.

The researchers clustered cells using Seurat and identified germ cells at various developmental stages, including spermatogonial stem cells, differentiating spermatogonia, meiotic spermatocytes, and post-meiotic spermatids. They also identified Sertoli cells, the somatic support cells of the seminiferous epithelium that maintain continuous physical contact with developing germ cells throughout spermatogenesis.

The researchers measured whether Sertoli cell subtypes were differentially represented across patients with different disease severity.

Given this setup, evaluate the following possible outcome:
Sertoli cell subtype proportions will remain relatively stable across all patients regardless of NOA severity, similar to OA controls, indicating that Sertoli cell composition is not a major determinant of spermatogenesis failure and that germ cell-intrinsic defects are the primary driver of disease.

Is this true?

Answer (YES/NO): NO